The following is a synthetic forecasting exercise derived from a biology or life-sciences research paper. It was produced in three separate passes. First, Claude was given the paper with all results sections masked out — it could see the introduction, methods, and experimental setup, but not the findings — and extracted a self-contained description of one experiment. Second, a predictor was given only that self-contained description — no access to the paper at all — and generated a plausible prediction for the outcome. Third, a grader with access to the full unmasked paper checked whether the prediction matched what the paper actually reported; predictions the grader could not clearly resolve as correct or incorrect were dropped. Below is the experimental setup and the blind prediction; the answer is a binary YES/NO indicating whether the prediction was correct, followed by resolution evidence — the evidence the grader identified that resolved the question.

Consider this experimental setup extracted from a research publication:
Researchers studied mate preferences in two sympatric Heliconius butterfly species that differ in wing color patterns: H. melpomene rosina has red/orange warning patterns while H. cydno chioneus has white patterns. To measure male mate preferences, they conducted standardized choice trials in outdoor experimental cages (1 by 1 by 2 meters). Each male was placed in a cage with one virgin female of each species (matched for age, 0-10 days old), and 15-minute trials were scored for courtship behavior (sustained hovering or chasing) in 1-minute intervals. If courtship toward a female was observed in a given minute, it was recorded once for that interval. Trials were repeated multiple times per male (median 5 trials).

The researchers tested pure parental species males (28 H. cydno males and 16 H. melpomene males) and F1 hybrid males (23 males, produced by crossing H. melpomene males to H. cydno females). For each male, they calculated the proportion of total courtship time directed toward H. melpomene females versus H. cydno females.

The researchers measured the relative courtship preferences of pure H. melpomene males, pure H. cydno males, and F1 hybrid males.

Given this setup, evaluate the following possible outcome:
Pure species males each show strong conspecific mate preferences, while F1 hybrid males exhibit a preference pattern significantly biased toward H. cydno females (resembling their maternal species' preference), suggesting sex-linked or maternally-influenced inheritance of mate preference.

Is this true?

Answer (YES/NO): NO